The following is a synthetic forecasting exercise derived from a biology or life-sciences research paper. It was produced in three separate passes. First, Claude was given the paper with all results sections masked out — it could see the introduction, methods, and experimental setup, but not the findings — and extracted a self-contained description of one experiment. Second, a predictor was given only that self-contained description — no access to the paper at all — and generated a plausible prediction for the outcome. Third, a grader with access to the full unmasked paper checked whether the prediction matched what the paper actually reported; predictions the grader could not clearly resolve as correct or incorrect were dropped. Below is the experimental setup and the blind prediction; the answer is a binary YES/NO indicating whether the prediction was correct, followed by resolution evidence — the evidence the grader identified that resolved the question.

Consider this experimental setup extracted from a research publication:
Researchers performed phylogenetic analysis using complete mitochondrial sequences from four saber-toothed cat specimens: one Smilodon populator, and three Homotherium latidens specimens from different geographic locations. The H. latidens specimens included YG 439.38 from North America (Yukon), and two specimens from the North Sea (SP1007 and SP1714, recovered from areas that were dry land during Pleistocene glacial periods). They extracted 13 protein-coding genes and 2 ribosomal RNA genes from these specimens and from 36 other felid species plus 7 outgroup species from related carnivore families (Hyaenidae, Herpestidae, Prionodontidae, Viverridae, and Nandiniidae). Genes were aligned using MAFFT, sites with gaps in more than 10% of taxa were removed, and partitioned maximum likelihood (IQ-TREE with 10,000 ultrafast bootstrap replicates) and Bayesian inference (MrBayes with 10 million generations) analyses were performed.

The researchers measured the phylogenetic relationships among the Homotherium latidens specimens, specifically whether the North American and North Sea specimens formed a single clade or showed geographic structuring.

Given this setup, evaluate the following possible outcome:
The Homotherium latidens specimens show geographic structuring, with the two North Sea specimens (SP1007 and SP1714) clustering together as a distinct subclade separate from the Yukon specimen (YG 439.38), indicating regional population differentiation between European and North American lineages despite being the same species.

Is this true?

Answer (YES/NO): NO